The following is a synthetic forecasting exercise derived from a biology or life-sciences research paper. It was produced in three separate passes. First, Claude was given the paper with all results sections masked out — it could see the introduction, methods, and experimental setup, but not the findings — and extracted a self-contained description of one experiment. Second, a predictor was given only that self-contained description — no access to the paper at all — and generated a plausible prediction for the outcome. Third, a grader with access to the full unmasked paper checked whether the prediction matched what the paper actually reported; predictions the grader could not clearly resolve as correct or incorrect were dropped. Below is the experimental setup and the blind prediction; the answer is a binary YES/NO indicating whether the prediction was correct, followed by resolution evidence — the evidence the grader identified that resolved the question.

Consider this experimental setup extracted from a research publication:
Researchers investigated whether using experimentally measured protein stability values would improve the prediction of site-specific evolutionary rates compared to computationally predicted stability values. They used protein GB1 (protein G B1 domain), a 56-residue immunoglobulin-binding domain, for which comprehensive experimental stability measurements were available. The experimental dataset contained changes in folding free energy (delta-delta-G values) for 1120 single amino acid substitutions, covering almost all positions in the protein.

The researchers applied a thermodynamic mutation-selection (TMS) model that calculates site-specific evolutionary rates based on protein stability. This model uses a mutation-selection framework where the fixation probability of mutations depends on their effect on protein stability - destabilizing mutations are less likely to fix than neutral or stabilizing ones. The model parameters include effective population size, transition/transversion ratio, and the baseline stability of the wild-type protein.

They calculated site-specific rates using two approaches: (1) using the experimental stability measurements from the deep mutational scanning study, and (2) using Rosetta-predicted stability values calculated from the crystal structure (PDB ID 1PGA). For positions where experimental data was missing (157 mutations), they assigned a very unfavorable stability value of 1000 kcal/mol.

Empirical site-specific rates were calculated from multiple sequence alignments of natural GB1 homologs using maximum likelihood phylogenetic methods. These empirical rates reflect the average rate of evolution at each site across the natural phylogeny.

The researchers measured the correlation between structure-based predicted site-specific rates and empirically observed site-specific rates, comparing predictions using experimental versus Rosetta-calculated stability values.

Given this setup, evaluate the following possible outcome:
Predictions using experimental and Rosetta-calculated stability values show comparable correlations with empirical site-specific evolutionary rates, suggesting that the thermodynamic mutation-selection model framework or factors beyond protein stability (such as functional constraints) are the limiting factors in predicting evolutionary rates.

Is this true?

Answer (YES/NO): YES